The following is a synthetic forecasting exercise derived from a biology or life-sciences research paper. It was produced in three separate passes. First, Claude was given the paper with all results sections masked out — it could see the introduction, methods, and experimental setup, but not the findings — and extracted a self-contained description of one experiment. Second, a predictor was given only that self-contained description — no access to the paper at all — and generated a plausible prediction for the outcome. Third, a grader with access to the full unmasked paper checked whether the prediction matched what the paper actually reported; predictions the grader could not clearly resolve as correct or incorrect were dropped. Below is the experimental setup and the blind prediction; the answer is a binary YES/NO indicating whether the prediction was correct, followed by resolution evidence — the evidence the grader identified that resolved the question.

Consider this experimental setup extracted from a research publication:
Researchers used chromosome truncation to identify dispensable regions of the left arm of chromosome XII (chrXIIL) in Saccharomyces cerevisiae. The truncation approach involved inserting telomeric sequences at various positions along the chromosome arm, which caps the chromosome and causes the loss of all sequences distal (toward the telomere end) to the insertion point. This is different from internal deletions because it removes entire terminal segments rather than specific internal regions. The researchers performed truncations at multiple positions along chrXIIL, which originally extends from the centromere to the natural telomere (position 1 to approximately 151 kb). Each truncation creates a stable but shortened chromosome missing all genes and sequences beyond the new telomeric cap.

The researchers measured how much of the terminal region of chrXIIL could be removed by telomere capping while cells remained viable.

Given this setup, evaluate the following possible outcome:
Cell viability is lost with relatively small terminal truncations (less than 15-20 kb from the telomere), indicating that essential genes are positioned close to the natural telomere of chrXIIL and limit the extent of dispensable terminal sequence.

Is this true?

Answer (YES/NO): NO